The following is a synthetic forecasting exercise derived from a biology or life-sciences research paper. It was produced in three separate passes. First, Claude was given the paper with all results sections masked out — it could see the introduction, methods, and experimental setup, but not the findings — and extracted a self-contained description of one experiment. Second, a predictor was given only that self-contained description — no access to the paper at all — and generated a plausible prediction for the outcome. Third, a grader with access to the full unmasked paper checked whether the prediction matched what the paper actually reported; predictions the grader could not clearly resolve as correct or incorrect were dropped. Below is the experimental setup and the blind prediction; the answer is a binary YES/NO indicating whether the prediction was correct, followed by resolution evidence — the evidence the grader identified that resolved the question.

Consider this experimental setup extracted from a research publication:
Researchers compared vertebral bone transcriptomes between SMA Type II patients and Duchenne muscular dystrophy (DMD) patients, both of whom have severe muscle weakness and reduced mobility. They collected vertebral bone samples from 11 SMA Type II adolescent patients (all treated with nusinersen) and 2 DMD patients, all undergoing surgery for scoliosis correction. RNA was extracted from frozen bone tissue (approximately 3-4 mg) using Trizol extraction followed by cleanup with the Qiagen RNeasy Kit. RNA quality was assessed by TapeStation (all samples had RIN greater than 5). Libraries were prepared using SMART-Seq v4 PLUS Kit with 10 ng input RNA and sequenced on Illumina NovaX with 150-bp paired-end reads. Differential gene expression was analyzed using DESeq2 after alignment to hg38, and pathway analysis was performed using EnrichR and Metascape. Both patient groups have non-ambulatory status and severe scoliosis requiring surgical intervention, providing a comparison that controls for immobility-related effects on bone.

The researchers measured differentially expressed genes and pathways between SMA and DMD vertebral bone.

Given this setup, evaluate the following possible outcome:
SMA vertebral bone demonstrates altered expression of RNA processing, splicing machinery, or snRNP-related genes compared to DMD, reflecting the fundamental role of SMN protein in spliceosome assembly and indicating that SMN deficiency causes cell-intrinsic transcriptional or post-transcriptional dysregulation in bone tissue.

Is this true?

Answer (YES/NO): YES